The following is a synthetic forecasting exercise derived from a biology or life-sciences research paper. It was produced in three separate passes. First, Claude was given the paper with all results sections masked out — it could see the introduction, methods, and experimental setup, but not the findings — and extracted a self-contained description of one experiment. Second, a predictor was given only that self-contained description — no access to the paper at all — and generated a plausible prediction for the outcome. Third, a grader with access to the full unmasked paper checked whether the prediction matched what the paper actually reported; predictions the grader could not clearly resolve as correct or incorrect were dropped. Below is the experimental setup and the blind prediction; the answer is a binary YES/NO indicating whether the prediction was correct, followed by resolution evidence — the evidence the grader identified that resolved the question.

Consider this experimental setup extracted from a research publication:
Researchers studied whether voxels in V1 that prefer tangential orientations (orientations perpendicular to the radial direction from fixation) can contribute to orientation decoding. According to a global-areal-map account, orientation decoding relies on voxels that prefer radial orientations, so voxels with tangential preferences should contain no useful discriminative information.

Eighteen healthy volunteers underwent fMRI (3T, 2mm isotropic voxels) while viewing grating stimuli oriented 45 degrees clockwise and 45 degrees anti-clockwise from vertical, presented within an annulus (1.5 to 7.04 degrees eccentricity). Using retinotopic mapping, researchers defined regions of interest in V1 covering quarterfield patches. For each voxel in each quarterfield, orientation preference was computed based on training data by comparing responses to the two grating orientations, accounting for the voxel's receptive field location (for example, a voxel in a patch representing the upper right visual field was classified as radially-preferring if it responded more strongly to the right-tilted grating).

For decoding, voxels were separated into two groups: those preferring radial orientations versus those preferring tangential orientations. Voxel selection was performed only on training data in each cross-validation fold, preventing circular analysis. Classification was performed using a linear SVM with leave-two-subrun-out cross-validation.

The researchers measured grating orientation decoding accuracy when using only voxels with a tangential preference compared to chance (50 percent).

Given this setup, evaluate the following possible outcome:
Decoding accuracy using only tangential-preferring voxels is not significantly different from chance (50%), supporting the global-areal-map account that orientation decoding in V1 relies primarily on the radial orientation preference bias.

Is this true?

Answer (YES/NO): NO